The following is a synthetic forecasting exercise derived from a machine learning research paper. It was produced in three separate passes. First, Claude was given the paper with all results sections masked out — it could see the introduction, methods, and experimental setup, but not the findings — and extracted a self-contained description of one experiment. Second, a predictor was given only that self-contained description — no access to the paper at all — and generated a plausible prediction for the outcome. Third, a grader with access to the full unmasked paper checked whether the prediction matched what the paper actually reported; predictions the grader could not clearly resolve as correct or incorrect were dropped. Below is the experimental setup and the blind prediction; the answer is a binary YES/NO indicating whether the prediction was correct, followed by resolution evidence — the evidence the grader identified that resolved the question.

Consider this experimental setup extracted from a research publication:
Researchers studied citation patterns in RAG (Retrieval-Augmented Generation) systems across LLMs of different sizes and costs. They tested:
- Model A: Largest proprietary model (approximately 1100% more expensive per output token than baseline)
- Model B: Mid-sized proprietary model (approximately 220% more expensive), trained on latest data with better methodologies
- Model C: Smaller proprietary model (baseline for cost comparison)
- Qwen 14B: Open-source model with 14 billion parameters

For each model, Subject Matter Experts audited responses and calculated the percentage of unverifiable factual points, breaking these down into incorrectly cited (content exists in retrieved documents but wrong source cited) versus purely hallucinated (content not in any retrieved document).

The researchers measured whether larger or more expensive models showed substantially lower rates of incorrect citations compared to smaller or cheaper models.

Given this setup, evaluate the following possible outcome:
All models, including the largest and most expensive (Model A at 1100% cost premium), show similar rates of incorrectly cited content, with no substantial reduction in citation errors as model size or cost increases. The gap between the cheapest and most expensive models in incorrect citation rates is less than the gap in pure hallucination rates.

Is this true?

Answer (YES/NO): NO